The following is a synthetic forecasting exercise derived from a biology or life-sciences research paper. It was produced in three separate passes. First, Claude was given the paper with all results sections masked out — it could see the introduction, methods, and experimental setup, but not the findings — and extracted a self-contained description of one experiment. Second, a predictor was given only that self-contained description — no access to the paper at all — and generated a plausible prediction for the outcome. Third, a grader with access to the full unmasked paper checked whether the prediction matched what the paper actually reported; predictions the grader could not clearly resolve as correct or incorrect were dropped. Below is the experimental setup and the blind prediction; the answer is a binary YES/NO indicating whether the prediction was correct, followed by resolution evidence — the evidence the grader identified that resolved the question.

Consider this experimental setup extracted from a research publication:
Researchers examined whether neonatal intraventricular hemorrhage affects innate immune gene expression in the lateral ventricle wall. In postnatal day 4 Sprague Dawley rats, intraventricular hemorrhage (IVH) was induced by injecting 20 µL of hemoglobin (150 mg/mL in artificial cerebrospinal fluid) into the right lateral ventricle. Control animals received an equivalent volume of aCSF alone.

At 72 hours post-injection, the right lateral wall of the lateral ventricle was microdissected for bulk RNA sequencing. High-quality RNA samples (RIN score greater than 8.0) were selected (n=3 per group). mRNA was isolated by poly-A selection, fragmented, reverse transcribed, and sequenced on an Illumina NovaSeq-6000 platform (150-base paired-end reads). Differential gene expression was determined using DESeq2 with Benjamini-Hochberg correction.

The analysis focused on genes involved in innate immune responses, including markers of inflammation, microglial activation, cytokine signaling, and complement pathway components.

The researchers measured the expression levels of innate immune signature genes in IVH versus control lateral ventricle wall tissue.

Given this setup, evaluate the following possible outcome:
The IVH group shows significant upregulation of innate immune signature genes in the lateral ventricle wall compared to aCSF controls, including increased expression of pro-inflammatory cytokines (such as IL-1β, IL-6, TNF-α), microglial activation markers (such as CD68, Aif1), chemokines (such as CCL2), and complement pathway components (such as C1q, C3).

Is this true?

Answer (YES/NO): NO